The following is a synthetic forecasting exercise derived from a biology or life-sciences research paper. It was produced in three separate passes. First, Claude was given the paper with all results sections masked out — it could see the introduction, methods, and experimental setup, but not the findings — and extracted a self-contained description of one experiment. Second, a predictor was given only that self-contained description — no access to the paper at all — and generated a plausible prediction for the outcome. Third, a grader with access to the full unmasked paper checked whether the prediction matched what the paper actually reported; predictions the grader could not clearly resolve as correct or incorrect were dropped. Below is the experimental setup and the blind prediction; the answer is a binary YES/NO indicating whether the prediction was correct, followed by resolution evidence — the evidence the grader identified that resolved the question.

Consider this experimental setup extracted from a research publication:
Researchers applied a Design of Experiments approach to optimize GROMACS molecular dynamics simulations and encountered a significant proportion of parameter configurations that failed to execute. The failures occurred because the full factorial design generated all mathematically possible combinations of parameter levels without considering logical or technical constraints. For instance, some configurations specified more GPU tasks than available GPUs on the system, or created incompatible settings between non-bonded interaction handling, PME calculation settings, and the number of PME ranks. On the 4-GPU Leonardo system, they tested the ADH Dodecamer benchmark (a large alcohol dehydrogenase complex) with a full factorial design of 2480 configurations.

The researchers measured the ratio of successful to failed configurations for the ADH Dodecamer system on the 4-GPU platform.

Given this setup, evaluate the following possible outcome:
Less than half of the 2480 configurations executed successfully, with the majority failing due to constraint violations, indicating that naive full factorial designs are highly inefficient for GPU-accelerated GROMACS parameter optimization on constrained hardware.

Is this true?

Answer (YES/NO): YES